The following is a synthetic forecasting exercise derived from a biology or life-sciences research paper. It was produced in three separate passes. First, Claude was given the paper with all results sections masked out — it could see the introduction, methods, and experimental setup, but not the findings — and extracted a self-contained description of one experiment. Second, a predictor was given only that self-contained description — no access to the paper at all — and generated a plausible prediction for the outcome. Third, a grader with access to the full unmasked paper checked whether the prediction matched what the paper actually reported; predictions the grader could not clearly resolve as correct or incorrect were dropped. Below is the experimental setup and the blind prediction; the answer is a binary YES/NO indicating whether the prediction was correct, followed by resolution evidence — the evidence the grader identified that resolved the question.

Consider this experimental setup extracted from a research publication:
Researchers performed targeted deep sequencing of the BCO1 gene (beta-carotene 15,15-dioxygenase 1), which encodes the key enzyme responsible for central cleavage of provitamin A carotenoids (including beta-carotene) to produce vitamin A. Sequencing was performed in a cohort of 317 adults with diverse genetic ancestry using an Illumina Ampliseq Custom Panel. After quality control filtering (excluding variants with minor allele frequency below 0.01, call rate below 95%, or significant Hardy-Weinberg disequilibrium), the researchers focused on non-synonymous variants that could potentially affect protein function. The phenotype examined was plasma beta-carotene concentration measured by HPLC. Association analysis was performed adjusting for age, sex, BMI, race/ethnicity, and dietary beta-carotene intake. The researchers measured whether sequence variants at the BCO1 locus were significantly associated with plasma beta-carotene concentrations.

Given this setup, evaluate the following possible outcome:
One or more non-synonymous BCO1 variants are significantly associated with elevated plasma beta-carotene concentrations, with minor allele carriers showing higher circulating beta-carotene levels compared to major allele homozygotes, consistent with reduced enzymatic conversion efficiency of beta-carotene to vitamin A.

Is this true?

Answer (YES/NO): NO